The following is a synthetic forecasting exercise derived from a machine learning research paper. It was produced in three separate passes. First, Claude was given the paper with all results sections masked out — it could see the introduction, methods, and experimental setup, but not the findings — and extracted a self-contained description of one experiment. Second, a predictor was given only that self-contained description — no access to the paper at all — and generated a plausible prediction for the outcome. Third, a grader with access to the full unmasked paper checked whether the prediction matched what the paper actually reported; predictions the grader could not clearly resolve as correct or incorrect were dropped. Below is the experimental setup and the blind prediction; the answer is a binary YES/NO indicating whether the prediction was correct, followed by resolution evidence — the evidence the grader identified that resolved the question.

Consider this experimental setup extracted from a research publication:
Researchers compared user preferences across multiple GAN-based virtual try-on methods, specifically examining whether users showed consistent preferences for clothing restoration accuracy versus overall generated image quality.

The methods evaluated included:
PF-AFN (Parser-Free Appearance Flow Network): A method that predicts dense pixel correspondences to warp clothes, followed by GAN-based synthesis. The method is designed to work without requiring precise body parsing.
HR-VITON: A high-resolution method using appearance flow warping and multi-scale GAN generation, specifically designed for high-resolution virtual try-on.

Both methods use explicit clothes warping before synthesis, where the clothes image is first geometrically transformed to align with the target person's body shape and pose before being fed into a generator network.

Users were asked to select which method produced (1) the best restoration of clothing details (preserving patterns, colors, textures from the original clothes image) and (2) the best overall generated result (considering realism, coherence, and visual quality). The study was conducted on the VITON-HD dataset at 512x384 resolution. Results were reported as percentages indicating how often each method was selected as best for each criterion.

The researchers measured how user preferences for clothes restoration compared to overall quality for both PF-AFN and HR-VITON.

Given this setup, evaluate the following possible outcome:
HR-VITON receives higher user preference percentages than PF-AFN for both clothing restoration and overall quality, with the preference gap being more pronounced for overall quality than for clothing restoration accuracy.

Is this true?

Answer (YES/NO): NO